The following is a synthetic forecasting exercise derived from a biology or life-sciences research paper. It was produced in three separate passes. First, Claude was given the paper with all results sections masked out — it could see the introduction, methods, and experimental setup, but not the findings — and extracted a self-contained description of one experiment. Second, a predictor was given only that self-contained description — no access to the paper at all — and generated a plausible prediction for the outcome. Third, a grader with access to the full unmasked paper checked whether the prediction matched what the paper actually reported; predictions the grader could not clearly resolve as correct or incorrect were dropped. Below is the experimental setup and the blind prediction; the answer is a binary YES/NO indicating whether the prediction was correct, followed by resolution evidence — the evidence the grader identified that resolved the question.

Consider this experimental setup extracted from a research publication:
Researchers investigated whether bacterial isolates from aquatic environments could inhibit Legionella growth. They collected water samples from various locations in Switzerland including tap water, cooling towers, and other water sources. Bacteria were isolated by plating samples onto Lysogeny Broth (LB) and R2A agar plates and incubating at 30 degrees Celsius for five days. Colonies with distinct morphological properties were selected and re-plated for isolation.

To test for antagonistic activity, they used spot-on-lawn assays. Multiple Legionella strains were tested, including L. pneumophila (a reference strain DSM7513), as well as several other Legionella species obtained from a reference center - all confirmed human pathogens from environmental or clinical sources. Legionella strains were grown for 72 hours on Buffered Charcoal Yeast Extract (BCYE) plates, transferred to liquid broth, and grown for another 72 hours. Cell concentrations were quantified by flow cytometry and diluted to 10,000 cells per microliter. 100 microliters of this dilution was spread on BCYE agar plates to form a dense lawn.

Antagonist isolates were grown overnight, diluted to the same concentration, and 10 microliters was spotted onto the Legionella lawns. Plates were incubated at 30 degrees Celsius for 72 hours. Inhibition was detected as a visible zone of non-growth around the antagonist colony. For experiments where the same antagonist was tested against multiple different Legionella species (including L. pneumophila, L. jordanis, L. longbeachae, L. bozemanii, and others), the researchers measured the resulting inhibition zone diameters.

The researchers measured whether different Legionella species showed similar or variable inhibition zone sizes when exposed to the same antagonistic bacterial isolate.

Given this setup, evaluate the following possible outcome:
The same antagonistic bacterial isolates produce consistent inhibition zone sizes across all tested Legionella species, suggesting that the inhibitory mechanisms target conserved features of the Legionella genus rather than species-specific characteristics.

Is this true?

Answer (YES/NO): NO